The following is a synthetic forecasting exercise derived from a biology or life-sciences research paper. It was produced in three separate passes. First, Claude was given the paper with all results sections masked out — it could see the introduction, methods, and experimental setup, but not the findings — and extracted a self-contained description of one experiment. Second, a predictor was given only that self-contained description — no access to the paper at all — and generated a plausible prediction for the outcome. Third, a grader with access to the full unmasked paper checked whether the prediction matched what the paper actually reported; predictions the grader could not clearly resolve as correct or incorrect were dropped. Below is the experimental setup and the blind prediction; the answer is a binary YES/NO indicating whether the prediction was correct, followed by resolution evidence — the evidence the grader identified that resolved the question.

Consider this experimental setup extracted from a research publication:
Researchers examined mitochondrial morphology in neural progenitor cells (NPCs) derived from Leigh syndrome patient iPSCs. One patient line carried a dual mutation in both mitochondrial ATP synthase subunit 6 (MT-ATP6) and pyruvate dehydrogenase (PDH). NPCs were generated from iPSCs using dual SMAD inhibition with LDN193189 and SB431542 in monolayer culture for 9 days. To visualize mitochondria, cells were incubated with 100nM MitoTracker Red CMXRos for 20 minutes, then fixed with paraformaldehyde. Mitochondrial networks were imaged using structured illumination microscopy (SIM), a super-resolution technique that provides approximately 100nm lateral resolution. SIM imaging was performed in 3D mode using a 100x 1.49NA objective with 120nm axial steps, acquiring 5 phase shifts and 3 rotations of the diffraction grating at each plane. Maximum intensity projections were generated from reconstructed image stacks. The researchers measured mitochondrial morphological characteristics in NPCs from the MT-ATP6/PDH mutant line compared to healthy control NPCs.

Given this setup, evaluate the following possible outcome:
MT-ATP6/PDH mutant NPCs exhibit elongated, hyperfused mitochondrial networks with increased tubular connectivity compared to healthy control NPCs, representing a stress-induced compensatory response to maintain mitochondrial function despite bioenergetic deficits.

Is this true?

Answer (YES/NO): NO